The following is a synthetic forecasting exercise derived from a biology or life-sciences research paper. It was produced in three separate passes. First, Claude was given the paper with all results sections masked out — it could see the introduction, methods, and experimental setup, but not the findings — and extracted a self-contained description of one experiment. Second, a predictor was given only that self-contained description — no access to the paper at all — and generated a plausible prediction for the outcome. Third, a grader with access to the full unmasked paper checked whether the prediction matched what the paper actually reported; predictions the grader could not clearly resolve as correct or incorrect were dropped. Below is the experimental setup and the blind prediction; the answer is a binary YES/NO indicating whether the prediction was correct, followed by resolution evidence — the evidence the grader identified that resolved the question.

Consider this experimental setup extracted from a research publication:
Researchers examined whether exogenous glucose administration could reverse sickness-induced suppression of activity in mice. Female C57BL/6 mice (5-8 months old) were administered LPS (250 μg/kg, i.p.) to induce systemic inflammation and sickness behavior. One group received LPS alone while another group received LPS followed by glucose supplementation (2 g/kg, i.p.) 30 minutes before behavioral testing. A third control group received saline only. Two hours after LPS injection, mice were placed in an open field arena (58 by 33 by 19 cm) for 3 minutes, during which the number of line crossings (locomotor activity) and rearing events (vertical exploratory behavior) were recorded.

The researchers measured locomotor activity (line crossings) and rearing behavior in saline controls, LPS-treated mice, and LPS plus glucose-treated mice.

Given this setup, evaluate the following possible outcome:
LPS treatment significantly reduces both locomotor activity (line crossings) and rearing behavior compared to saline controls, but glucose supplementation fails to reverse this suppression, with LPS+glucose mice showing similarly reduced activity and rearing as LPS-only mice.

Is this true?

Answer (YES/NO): NO